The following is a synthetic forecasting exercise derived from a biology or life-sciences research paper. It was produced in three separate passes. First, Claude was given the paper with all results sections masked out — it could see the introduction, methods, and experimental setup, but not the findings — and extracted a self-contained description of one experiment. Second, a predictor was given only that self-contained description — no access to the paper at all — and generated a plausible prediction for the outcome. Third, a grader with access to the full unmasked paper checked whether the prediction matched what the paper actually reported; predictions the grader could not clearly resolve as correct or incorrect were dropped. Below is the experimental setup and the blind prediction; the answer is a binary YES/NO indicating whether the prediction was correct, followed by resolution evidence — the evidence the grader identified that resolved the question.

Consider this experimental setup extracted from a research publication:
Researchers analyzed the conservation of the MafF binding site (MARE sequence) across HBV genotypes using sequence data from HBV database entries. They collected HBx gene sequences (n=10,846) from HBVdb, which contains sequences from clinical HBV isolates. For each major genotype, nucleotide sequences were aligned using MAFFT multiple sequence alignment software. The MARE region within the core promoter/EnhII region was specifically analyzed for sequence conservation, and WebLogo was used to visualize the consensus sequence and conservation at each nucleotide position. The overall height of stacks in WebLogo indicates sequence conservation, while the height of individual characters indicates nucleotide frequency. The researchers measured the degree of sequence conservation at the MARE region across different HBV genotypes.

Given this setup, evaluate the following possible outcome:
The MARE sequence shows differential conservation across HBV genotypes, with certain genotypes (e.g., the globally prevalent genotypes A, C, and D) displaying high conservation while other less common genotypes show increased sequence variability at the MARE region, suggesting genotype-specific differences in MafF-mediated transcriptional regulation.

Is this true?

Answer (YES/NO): YES